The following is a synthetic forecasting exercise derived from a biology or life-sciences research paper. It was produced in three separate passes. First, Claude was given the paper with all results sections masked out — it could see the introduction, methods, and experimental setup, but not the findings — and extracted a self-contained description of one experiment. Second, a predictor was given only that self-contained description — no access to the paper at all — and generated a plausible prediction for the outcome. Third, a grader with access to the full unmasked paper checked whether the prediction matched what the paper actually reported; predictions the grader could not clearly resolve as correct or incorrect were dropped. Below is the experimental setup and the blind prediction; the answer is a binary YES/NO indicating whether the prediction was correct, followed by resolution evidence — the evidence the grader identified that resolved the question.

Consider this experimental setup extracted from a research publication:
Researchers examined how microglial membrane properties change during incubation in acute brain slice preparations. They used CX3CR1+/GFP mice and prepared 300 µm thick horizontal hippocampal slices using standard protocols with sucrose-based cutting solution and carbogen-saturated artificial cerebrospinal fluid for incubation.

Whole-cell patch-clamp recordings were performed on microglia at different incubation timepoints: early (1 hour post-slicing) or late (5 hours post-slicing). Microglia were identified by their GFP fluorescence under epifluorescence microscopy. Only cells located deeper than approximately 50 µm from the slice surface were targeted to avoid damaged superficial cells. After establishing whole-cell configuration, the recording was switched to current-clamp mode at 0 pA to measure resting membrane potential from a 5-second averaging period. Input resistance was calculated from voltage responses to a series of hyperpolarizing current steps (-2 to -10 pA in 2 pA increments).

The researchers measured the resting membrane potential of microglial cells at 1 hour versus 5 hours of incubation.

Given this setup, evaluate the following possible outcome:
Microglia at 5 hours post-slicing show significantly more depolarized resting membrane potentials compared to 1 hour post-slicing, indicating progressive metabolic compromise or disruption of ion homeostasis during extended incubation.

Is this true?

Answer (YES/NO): YES